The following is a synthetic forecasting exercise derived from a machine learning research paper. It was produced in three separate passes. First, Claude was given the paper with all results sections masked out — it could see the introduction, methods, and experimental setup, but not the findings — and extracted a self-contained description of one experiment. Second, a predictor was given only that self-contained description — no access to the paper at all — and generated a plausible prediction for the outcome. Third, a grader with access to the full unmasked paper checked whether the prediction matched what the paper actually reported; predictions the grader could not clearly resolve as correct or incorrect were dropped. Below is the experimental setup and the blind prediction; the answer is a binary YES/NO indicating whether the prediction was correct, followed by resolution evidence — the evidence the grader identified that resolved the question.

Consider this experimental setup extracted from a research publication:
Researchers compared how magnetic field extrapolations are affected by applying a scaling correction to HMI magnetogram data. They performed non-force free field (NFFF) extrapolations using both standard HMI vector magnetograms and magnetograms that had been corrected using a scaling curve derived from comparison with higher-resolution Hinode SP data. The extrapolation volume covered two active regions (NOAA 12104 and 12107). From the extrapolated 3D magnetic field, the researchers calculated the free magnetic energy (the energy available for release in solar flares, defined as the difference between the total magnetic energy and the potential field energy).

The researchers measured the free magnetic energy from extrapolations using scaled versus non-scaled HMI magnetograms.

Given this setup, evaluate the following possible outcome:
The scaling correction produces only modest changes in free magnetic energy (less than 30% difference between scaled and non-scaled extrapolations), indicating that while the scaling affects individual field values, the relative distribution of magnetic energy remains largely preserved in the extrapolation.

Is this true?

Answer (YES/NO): NO